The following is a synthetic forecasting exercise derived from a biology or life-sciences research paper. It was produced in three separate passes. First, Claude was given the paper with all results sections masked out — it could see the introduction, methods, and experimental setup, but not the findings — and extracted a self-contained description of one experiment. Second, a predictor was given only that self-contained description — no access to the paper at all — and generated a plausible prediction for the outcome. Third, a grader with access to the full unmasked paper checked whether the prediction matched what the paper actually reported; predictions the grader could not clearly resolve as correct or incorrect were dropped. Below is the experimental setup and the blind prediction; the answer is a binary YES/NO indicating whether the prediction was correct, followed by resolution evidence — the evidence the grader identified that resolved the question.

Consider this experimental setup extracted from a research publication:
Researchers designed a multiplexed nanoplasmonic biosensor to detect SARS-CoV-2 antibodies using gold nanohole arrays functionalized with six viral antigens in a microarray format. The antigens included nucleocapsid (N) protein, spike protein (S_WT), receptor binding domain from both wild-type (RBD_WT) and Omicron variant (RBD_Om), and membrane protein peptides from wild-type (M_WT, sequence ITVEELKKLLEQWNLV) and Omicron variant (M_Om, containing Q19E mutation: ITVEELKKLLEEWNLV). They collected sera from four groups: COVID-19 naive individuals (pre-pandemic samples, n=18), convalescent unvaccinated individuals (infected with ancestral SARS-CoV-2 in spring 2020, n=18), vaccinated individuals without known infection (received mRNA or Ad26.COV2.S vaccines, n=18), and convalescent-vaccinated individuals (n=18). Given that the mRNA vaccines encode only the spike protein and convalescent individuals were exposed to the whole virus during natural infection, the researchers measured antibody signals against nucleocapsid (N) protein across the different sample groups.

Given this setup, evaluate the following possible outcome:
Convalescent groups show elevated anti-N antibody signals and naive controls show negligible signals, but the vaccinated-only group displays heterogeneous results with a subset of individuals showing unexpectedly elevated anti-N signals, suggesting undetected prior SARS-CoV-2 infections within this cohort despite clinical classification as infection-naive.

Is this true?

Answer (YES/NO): NO